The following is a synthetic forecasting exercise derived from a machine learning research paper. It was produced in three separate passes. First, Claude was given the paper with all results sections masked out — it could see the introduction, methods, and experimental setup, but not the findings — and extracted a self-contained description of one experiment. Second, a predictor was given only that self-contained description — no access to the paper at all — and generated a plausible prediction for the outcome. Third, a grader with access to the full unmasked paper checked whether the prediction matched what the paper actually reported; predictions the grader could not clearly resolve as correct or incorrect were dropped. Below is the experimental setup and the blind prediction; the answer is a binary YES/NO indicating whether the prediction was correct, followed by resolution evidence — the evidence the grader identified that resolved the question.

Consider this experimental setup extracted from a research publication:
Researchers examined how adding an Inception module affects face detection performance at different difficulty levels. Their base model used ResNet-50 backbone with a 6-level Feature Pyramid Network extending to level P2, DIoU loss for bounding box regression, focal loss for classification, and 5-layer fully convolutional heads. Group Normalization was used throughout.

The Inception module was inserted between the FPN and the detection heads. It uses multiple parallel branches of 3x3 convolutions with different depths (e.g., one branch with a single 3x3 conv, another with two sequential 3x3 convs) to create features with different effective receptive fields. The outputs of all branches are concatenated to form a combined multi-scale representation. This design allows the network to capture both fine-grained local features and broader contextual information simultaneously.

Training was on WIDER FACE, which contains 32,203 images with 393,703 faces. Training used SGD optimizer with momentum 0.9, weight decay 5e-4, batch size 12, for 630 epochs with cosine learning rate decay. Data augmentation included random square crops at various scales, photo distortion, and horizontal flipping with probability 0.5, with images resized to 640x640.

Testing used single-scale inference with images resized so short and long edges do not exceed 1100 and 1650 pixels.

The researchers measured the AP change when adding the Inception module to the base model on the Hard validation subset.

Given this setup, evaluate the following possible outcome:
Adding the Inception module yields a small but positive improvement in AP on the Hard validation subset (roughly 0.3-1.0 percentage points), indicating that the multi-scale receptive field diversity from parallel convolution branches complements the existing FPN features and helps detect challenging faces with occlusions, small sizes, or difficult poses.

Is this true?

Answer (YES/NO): NO